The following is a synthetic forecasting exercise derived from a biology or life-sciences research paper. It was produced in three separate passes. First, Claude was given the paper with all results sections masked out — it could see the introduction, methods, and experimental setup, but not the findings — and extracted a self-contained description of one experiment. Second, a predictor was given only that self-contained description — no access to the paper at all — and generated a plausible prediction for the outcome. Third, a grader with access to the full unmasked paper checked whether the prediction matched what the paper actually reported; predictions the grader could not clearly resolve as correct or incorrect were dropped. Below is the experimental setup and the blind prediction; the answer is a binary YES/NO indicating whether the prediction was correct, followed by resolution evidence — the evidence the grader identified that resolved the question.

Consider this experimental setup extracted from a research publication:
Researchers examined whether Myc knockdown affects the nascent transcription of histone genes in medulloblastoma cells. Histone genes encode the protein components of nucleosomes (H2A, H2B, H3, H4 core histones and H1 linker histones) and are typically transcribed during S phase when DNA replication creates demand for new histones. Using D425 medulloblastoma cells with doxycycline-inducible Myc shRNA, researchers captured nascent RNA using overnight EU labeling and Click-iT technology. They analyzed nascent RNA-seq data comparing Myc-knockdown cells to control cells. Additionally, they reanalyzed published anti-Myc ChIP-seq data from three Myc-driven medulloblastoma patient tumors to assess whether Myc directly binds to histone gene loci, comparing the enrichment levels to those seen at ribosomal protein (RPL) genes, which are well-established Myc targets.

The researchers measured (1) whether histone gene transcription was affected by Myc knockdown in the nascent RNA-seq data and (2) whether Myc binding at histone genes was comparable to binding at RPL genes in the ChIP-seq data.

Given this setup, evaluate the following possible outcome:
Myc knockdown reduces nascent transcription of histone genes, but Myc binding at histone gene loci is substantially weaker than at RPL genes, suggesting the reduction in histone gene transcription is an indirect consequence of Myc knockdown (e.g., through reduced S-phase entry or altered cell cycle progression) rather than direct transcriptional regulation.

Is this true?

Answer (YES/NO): NO